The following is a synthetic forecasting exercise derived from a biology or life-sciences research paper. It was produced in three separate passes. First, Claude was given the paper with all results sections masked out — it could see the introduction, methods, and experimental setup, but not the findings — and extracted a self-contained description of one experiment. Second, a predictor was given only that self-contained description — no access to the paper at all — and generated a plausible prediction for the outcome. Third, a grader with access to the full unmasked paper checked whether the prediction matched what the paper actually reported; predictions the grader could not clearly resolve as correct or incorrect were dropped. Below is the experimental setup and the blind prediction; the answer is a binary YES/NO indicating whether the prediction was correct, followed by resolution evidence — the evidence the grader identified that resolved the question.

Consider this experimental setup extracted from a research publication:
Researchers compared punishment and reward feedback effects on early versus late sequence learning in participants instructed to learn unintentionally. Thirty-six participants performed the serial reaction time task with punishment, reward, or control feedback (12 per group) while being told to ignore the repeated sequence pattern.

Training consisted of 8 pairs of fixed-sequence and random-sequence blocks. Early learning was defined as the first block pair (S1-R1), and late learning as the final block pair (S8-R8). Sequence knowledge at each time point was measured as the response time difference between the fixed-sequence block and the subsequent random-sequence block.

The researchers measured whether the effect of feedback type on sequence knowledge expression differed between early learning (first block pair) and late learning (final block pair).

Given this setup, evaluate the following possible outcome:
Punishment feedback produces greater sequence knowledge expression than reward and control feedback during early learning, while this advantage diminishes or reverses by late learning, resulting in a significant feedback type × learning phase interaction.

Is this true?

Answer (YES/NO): NO